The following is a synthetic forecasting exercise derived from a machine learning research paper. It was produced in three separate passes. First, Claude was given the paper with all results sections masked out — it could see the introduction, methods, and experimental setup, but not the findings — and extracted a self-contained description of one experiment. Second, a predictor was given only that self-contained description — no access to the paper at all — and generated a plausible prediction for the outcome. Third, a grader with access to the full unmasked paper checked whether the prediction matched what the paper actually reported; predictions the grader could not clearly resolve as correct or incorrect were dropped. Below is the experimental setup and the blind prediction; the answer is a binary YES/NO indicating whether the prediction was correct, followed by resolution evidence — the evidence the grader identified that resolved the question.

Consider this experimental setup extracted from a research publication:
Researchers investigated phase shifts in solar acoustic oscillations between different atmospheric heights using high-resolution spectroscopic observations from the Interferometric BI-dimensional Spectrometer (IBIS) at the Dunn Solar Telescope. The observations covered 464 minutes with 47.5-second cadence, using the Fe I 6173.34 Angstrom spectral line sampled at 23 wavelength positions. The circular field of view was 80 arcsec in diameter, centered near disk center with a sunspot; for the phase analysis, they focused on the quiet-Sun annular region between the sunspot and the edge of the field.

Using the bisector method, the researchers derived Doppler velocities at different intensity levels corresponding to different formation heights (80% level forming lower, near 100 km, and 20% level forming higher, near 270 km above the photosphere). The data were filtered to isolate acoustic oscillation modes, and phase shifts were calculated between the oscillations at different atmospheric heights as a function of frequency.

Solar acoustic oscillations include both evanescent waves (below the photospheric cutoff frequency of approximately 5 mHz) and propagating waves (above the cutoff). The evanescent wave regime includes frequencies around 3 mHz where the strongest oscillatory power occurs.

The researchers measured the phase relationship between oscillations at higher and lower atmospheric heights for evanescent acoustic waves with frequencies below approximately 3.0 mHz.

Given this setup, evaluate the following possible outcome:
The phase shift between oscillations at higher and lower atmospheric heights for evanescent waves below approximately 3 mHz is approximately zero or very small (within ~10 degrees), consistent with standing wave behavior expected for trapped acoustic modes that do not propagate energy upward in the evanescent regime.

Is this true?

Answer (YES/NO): NO